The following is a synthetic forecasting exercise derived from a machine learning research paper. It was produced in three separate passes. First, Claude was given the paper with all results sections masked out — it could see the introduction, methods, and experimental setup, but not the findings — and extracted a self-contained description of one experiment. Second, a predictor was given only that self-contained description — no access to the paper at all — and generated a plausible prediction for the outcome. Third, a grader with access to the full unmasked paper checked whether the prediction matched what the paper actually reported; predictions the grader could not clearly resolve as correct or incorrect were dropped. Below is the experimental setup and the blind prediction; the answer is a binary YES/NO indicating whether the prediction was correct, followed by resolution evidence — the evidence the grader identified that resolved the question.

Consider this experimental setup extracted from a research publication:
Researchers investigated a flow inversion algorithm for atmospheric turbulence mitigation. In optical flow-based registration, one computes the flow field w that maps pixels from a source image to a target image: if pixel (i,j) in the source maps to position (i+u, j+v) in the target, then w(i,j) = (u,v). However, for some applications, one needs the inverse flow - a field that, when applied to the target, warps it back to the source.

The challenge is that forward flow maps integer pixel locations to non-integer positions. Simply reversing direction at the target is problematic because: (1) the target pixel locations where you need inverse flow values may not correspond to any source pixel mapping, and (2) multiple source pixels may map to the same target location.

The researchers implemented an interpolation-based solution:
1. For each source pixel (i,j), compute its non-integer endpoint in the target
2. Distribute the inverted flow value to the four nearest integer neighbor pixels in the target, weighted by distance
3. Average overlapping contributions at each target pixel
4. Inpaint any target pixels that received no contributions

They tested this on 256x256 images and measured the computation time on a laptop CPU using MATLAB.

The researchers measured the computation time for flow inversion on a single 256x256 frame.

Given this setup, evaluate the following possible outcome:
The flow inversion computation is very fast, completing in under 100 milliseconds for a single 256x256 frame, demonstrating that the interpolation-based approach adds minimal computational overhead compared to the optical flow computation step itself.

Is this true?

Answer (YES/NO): YES